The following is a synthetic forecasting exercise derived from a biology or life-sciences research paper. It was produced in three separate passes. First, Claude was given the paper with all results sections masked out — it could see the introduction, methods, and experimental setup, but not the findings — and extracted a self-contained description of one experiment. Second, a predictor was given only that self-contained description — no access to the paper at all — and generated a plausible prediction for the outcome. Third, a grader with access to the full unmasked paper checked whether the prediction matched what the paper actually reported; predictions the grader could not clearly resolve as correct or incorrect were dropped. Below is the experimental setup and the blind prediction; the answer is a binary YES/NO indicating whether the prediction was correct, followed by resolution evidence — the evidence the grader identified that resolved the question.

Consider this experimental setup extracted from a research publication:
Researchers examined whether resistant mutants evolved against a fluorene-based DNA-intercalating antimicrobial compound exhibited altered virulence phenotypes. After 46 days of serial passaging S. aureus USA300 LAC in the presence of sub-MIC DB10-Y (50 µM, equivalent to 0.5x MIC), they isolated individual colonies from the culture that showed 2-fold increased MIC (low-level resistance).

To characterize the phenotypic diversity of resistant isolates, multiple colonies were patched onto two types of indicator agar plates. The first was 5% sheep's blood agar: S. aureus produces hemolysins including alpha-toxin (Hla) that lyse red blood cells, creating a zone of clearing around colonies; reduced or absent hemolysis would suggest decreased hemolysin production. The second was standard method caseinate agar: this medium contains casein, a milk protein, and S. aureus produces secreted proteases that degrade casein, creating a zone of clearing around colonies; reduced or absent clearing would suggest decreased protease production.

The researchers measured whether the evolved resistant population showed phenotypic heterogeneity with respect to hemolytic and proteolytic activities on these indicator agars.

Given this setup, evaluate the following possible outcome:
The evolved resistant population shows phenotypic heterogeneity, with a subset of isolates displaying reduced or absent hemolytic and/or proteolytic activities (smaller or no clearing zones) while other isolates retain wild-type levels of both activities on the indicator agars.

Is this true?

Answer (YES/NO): YES